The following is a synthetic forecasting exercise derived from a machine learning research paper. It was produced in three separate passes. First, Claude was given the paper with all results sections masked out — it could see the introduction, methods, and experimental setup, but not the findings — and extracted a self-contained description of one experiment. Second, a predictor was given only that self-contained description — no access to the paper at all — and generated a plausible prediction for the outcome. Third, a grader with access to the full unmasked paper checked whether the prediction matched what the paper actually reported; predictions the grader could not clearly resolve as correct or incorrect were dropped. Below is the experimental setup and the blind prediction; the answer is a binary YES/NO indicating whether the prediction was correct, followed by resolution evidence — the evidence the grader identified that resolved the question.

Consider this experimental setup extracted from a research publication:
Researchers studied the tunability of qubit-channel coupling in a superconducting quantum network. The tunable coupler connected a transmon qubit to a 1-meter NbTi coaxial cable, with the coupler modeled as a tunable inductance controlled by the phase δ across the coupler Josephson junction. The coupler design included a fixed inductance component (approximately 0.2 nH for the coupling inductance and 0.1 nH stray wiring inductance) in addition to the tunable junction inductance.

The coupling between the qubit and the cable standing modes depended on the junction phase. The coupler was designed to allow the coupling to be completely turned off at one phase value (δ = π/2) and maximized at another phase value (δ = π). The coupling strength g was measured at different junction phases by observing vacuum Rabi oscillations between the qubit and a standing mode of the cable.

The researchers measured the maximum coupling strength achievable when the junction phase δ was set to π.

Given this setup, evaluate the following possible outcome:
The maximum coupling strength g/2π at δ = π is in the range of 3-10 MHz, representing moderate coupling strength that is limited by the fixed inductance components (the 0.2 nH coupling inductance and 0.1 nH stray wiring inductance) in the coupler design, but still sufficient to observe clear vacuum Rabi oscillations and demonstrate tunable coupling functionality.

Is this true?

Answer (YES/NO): NO